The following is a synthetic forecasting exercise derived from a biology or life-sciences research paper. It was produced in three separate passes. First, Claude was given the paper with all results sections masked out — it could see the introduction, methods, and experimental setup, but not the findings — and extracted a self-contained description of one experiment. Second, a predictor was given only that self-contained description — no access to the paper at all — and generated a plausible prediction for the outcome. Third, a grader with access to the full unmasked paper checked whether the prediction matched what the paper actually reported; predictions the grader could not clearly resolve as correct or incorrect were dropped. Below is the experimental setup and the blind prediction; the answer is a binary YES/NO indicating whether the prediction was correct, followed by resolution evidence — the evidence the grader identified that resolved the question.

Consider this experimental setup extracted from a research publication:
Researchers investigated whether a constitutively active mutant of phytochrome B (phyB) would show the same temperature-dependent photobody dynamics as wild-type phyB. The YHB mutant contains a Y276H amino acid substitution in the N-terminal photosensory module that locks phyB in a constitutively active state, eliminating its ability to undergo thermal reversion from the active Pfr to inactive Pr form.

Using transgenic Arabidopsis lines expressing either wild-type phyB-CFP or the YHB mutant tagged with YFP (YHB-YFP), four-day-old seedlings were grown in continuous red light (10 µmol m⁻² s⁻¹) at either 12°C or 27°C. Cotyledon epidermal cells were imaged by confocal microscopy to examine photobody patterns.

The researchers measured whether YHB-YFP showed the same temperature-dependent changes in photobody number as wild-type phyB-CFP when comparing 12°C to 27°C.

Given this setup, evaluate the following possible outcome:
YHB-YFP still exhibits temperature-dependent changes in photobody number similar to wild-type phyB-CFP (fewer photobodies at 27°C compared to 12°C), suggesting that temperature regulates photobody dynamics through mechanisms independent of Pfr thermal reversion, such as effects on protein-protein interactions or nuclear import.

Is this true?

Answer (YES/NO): NO